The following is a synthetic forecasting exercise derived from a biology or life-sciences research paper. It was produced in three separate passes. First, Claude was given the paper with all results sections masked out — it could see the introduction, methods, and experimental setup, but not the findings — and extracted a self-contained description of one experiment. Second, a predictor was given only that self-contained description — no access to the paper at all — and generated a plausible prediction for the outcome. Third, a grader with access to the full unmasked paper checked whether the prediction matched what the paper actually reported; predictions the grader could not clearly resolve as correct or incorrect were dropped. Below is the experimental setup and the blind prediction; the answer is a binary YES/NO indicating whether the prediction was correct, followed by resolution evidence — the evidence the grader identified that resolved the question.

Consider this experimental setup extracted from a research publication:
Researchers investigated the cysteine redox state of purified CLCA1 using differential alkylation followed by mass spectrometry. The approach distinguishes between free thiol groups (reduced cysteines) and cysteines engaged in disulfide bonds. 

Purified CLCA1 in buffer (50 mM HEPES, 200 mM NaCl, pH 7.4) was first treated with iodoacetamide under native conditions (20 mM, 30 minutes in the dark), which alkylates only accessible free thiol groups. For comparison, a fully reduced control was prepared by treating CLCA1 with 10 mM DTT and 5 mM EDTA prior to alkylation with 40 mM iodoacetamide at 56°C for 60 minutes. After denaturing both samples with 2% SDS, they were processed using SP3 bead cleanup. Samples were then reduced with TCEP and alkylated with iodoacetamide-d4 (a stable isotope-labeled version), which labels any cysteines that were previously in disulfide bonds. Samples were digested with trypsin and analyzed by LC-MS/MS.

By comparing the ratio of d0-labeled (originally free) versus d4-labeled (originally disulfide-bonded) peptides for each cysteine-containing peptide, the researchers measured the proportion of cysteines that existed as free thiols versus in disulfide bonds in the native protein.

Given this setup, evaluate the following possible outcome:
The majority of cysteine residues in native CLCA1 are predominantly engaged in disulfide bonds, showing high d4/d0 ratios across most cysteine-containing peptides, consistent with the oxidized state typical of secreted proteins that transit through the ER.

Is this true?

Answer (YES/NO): YES